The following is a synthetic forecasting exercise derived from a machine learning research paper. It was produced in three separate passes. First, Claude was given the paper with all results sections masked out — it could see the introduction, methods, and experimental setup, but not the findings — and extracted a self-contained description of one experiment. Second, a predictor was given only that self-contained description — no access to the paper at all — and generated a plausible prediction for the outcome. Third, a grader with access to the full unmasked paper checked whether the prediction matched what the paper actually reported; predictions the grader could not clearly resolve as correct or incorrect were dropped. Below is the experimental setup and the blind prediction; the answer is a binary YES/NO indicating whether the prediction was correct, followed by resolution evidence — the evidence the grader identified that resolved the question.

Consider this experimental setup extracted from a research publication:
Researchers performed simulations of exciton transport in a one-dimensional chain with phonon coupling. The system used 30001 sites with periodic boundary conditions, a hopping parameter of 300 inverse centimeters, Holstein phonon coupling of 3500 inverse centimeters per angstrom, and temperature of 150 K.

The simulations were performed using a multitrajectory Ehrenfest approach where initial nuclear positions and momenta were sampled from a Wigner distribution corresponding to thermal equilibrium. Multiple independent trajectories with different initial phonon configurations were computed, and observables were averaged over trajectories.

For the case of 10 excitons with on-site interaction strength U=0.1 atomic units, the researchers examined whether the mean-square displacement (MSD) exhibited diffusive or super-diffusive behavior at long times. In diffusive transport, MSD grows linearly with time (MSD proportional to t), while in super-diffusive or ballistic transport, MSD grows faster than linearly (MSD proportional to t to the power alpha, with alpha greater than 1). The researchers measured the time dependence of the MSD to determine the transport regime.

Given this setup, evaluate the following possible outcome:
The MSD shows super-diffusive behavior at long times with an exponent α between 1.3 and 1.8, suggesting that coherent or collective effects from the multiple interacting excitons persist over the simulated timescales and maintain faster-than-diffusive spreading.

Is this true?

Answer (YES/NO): NO